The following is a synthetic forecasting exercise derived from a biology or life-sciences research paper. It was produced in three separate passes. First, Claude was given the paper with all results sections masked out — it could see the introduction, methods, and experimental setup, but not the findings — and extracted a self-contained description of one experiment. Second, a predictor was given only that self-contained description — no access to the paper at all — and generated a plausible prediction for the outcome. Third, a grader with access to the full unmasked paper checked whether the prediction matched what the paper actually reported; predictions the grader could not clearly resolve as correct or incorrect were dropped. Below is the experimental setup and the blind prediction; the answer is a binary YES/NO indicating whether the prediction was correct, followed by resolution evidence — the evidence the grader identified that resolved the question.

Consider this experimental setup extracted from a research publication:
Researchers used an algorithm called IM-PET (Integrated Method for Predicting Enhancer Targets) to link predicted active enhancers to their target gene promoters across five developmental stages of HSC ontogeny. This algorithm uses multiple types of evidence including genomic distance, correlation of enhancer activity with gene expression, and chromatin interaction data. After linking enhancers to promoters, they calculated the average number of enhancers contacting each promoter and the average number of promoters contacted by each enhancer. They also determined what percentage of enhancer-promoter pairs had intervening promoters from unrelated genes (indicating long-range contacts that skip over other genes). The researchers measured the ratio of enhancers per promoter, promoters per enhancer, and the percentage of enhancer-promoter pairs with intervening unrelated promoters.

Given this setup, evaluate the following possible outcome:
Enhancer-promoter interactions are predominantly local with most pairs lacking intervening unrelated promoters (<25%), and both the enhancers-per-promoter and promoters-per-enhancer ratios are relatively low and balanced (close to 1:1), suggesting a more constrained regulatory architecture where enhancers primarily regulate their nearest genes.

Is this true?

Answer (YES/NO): NO